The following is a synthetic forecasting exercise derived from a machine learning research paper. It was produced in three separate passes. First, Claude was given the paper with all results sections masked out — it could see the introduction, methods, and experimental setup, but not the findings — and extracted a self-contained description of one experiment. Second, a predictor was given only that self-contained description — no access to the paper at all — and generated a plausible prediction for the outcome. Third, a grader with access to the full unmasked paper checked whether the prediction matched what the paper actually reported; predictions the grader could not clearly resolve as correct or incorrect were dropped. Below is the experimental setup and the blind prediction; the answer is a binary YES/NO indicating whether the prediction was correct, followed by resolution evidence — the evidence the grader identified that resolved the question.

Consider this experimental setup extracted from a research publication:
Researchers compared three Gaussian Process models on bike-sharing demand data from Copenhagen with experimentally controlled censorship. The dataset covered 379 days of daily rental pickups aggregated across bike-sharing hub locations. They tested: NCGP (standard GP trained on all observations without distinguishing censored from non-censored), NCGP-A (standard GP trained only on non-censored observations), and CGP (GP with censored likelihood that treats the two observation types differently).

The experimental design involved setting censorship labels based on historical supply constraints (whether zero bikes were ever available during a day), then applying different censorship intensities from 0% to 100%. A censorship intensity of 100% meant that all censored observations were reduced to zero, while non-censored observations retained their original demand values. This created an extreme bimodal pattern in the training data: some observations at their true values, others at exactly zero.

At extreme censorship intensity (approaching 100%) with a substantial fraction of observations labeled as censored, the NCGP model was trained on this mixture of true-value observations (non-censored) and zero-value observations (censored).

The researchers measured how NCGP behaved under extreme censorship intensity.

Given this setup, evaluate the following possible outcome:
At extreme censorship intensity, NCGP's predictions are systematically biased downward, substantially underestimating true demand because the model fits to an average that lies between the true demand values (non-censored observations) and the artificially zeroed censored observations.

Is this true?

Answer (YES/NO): YES